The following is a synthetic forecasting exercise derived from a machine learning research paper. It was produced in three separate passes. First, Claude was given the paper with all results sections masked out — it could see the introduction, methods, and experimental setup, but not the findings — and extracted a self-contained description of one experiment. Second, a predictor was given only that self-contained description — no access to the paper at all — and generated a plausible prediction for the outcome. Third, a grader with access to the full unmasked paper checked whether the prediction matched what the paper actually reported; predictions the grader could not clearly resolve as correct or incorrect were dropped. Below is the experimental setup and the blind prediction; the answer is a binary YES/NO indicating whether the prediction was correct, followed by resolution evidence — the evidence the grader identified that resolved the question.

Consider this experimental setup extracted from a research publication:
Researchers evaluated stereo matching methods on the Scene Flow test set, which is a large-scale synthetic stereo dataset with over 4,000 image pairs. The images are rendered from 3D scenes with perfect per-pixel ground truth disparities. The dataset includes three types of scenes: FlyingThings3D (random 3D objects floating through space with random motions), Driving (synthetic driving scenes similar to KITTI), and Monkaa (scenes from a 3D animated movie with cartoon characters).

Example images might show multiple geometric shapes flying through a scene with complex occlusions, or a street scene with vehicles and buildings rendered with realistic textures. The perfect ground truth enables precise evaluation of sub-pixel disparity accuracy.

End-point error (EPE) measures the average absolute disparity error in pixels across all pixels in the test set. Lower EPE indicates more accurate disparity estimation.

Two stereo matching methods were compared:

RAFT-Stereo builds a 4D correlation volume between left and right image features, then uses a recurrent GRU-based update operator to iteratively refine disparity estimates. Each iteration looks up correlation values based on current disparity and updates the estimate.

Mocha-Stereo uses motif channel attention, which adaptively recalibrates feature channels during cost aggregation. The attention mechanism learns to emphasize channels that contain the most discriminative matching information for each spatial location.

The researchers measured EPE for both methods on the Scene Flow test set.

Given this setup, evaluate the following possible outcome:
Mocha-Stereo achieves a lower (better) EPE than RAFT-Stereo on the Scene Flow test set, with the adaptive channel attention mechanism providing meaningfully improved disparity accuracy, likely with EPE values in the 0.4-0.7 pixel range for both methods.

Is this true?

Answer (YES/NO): YES